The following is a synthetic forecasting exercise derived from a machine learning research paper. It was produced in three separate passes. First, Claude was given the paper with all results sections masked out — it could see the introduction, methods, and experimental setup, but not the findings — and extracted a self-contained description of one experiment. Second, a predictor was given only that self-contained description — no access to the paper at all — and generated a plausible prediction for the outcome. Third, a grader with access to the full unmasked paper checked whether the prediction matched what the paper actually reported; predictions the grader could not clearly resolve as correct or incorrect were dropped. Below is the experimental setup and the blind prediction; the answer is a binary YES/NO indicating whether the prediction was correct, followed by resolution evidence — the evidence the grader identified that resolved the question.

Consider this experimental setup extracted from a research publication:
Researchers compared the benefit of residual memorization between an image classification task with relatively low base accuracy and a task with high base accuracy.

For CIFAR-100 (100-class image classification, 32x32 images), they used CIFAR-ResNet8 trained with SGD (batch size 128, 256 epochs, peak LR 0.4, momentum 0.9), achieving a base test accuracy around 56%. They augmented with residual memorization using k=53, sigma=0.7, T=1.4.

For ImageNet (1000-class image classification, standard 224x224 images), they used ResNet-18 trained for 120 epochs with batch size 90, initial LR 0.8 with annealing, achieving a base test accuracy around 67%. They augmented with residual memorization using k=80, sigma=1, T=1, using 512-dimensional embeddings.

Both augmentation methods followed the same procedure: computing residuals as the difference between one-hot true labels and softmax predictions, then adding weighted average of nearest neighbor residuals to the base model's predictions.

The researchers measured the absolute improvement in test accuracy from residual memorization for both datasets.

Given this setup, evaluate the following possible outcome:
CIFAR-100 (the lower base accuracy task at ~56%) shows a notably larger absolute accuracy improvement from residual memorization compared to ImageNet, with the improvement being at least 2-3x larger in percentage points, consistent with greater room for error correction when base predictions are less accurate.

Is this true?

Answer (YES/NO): YES